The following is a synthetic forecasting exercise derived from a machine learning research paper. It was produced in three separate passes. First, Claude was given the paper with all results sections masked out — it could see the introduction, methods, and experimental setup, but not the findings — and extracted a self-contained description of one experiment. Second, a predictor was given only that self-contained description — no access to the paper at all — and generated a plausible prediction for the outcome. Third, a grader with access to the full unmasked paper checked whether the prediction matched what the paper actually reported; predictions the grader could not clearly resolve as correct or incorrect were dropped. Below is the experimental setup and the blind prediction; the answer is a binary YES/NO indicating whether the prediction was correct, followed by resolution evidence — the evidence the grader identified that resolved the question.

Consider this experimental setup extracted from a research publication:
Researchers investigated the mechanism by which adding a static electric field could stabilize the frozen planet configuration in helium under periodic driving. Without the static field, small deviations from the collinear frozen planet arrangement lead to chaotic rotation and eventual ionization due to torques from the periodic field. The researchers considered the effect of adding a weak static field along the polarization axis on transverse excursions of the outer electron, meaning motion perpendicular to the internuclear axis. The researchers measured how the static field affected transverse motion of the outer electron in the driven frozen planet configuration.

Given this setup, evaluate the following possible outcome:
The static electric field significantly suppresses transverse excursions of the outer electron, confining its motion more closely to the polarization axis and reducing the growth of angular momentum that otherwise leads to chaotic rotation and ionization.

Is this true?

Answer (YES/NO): YES